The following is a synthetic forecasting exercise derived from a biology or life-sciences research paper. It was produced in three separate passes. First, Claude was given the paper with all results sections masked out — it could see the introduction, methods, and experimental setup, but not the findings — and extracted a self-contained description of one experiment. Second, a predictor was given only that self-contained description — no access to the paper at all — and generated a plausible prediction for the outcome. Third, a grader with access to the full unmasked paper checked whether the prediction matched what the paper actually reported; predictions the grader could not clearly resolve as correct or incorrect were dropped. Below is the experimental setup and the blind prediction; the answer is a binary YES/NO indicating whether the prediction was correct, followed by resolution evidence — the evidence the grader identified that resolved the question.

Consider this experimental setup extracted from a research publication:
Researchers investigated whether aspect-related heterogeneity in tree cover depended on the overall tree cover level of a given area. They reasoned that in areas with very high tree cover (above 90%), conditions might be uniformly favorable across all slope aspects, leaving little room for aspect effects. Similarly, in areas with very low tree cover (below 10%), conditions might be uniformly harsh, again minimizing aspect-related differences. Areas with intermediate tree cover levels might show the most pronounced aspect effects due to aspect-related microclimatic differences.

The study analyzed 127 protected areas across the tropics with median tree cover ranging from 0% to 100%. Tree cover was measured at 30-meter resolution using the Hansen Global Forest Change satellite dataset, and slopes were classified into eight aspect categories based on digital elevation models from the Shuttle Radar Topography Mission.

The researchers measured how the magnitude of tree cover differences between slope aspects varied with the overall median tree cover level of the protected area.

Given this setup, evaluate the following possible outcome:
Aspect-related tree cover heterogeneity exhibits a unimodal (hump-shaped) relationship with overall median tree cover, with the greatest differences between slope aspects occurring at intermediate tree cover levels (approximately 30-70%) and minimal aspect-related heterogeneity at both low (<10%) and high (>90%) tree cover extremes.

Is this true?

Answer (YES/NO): NO